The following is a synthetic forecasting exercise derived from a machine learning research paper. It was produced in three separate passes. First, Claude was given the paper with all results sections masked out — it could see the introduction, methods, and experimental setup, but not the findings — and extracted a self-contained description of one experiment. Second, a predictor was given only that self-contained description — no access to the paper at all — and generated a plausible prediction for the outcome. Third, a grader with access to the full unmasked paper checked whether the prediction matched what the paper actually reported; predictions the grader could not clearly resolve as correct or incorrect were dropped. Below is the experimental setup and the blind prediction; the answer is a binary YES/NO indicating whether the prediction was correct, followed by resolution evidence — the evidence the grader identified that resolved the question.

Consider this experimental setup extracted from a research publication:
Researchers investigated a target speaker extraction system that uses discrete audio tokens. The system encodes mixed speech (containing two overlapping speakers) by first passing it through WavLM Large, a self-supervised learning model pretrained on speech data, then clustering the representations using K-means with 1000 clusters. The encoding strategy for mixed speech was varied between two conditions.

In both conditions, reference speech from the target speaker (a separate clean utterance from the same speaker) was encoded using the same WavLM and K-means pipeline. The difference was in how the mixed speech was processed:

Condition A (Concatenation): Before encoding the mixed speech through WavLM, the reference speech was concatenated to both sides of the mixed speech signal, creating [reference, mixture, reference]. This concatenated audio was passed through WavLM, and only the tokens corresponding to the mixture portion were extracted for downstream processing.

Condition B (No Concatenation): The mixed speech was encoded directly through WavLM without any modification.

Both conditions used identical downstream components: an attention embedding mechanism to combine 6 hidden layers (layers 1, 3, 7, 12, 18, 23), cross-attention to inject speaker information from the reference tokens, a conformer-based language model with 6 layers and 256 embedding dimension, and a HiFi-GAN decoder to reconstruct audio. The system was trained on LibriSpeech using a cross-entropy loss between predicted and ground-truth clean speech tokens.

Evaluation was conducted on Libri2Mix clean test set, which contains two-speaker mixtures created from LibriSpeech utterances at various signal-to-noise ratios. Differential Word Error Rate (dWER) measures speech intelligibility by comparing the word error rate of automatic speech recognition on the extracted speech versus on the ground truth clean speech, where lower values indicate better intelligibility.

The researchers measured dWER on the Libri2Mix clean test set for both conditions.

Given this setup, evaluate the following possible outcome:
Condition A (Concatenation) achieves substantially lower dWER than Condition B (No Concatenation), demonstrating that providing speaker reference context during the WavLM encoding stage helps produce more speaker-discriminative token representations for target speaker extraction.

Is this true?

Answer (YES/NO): YES